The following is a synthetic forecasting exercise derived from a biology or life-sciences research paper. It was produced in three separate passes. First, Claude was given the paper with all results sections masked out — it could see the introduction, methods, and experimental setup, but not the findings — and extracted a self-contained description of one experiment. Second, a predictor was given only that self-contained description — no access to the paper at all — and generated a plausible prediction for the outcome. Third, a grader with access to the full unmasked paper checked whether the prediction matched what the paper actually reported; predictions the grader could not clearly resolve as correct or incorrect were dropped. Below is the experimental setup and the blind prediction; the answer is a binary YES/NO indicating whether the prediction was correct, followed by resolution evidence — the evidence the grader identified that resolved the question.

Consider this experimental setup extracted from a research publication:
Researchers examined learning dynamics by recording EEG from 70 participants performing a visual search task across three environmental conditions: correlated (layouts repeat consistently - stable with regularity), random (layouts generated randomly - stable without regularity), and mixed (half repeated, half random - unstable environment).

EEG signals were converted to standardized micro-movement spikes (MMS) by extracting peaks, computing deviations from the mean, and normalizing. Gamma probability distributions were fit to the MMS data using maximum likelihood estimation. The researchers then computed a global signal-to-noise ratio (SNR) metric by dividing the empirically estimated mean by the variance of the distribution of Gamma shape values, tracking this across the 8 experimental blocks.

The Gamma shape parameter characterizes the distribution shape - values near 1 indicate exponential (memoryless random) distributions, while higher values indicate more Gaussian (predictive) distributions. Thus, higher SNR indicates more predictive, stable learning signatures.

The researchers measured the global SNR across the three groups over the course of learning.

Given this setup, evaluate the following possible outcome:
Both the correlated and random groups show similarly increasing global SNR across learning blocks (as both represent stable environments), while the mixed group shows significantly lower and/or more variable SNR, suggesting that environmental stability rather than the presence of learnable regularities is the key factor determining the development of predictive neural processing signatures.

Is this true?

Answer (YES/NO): NO